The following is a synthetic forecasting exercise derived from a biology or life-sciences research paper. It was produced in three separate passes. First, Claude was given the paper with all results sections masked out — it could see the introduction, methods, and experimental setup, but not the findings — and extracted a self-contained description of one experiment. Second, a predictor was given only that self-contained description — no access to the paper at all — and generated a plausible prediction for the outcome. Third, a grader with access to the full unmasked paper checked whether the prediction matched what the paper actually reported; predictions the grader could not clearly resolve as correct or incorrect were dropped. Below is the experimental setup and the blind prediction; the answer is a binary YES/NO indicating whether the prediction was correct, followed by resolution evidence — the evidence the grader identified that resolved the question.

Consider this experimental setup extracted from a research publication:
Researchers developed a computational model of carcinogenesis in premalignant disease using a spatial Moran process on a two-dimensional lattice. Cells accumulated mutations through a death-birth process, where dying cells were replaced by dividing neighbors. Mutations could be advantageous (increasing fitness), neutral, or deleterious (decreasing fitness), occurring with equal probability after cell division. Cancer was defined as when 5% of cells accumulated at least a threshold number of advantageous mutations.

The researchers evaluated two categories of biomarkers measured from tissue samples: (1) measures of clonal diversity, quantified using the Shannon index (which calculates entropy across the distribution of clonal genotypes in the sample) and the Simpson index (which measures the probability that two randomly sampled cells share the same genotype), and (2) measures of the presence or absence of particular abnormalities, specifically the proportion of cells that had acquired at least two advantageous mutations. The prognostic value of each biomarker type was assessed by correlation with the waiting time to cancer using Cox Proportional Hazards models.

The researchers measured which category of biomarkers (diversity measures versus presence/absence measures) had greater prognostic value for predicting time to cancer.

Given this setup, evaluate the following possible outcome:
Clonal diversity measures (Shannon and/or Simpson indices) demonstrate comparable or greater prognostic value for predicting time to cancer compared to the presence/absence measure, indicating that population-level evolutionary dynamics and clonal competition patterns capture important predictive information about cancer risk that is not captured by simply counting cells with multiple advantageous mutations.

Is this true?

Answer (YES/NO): YES